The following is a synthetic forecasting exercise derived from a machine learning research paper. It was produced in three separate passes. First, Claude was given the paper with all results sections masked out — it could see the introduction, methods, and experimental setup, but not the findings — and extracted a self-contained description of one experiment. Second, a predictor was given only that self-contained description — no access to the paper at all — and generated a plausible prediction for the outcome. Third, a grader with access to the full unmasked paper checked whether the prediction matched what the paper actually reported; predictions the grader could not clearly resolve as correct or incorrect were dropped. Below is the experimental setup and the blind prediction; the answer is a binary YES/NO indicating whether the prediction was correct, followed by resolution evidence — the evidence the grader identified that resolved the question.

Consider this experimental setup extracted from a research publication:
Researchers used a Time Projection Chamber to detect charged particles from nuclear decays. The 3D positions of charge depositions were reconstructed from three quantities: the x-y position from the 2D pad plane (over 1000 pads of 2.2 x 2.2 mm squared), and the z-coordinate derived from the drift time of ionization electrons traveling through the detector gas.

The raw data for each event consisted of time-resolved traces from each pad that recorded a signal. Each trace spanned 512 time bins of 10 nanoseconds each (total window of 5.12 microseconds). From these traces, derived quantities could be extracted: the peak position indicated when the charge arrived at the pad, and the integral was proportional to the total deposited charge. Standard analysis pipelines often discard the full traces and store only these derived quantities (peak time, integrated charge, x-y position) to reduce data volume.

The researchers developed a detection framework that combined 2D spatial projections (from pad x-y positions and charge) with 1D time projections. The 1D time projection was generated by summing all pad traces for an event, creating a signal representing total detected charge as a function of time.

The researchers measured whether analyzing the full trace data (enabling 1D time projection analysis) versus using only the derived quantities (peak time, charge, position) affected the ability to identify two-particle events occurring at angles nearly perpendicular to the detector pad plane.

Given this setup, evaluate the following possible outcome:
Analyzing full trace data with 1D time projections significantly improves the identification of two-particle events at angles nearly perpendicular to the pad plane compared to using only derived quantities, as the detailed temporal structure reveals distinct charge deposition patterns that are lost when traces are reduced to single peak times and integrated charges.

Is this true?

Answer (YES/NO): YES